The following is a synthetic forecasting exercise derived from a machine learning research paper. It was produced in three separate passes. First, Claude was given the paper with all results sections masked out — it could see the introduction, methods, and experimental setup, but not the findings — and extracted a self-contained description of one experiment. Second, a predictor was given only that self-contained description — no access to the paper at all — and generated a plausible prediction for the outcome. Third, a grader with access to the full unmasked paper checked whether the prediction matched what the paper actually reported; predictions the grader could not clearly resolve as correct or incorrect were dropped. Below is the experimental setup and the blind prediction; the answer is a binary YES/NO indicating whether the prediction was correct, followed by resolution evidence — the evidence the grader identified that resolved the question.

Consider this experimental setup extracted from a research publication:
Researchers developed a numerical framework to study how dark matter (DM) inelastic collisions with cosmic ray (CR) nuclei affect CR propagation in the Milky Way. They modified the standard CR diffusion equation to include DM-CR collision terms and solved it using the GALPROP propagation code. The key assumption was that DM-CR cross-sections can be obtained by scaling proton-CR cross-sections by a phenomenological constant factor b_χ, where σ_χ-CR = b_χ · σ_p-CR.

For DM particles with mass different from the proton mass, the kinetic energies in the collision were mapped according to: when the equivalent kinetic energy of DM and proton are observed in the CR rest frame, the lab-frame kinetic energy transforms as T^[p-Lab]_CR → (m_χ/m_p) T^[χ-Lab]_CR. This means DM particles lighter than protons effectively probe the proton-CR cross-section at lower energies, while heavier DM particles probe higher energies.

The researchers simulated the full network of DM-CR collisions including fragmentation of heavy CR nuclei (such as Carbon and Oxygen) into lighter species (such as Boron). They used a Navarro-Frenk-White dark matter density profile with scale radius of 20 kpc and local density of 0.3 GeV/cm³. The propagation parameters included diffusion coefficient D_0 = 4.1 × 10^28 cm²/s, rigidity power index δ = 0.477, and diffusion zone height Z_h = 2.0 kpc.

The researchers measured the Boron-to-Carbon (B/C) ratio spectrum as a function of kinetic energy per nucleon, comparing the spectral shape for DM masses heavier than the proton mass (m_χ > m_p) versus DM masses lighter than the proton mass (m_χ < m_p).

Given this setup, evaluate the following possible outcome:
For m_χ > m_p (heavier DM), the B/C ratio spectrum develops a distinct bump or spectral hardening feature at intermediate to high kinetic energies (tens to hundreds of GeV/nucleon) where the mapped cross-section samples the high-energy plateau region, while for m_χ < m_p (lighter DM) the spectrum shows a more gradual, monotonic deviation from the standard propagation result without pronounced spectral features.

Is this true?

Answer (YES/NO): NO